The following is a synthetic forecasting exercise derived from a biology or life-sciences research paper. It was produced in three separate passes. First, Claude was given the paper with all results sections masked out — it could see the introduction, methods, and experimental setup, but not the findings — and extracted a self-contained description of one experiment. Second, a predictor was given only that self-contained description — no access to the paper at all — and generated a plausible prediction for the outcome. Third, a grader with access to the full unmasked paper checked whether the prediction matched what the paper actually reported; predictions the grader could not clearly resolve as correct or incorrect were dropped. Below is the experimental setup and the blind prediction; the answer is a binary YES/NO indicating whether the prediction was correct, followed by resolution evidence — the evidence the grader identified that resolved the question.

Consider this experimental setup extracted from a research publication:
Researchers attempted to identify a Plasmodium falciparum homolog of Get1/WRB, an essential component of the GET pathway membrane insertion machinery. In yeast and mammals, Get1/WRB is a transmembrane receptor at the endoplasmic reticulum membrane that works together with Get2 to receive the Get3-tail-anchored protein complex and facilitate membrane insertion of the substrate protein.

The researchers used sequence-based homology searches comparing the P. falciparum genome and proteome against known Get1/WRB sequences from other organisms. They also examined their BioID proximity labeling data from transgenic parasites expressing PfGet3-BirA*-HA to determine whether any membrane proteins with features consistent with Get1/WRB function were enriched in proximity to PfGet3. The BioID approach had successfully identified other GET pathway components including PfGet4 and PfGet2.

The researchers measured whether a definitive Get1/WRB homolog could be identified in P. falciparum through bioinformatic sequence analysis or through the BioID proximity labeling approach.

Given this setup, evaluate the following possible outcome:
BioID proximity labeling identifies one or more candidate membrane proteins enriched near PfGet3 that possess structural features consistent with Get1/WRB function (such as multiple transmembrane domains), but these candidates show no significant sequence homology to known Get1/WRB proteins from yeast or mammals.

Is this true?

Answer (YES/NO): NO